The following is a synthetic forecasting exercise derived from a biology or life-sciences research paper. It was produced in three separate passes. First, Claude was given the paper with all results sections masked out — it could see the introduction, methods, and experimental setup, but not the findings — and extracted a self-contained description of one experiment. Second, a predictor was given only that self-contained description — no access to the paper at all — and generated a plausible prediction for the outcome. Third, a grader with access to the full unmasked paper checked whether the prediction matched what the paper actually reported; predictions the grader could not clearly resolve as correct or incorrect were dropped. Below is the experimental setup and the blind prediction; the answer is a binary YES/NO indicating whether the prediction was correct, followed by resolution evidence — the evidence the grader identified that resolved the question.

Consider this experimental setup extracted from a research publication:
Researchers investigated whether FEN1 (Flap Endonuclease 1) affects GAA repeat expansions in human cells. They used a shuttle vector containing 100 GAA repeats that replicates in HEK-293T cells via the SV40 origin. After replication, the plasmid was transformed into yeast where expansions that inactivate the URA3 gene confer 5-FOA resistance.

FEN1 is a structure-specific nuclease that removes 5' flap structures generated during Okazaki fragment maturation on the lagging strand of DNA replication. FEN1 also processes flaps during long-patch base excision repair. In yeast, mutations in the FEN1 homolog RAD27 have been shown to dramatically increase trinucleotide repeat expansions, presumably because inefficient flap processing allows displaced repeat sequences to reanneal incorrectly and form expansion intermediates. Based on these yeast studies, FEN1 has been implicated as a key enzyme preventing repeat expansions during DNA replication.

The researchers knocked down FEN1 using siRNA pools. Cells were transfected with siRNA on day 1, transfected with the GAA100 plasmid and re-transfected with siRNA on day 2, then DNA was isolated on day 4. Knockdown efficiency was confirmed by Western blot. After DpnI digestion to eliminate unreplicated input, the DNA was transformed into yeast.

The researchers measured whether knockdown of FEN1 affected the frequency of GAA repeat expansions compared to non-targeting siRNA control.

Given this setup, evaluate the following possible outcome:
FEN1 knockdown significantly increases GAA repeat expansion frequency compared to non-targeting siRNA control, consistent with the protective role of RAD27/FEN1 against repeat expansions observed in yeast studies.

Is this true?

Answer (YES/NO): NO